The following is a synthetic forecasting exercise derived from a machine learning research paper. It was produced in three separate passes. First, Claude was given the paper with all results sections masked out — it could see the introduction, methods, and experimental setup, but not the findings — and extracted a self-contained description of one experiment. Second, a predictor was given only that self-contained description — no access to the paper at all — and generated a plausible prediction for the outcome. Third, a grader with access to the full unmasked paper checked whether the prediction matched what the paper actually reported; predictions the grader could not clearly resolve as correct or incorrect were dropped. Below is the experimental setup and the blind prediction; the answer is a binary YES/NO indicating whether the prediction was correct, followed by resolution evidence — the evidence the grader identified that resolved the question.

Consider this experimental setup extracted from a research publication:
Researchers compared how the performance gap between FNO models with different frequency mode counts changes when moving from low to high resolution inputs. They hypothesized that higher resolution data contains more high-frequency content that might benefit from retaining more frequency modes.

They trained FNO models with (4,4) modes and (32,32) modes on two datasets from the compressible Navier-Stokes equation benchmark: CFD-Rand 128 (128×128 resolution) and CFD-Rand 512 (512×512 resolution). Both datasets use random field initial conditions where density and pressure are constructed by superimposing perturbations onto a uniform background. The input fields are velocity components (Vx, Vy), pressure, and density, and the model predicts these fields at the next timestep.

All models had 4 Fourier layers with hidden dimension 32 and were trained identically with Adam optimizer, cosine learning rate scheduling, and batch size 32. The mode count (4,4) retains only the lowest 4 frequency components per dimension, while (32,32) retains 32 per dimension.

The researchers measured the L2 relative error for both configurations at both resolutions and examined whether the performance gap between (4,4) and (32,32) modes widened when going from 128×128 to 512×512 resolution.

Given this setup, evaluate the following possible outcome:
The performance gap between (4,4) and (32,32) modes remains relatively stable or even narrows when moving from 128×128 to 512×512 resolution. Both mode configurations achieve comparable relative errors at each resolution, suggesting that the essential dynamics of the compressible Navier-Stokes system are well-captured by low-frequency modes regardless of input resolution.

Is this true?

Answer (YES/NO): YES